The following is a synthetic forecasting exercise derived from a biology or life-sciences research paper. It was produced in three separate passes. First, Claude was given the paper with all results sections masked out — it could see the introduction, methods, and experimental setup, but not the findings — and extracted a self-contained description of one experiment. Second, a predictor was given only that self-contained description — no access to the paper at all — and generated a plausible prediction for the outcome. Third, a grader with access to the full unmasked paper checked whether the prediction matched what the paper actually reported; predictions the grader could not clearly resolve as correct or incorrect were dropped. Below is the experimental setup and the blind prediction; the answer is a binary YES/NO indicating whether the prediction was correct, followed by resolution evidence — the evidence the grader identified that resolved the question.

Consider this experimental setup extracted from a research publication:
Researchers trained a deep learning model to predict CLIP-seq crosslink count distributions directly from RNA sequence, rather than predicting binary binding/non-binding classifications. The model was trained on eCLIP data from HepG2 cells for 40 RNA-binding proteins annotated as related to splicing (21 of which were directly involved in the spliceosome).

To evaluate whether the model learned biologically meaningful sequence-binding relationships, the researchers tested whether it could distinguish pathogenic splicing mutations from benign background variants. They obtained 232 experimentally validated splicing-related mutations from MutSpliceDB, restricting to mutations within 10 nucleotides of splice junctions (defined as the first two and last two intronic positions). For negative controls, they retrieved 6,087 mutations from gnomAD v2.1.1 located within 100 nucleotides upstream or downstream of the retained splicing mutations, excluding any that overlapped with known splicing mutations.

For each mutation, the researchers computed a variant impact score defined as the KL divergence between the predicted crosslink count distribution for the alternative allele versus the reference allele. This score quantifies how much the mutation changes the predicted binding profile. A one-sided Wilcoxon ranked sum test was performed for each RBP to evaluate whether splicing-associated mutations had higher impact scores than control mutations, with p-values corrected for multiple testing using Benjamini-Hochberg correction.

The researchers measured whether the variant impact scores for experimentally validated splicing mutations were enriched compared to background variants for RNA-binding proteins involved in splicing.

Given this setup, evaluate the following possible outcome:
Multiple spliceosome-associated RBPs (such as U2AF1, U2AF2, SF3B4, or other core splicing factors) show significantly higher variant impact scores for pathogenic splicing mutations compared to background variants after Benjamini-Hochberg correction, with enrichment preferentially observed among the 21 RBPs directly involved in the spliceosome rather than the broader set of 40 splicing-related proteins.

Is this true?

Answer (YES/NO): YES